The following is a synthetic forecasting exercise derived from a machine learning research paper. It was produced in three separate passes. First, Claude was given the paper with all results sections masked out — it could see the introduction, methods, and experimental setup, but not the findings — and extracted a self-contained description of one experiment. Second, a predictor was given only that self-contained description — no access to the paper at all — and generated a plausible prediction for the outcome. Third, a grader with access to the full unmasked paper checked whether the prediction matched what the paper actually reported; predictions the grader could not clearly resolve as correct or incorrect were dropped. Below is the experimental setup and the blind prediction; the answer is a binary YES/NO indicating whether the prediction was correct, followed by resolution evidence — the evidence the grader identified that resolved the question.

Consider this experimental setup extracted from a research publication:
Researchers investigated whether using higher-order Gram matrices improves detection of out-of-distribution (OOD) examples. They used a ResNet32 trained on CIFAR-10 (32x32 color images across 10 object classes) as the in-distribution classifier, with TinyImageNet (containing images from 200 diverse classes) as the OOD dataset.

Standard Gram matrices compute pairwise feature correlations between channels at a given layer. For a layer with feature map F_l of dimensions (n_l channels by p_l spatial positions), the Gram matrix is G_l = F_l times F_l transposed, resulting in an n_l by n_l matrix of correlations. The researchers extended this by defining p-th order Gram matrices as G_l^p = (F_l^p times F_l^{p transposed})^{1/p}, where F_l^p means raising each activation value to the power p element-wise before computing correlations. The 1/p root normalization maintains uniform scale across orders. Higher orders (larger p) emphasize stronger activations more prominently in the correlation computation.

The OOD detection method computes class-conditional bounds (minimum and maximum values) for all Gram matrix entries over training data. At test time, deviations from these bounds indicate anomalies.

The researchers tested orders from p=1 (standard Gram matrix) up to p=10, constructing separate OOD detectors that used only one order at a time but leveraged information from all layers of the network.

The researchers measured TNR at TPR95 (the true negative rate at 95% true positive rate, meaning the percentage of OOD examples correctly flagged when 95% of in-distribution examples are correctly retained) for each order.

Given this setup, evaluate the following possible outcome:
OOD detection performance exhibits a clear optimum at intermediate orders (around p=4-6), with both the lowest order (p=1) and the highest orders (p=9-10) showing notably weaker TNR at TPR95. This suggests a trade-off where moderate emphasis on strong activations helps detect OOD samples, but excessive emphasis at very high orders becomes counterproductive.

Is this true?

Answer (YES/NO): NO